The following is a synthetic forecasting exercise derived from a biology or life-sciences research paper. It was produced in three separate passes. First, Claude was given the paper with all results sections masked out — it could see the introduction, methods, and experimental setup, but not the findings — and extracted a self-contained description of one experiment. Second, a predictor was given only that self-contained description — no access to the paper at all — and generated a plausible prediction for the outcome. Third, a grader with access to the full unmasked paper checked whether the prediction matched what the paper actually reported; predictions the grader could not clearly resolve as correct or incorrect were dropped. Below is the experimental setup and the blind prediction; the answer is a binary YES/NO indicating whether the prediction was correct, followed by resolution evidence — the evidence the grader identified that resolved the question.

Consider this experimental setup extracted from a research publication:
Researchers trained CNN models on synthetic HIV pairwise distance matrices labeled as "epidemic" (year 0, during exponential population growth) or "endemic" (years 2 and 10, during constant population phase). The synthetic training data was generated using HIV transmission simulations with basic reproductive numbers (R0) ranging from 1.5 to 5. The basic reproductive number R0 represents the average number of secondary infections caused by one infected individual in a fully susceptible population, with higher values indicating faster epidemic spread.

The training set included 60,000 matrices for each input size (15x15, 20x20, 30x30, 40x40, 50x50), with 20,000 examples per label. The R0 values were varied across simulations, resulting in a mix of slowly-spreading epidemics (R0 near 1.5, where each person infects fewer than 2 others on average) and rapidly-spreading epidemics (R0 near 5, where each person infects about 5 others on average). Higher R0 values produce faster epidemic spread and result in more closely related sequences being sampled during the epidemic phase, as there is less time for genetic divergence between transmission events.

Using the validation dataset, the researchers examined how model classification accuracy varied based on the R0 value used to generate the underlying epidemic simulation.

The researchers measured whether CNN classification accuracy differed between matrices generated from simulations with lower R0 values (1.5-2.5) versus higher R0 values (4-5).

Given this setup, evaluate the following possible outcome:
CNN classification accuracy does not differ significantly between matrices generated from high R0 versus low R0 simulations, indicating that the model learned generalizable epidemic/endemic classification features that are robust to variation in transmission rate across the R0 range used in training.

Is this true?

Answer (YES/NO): NO